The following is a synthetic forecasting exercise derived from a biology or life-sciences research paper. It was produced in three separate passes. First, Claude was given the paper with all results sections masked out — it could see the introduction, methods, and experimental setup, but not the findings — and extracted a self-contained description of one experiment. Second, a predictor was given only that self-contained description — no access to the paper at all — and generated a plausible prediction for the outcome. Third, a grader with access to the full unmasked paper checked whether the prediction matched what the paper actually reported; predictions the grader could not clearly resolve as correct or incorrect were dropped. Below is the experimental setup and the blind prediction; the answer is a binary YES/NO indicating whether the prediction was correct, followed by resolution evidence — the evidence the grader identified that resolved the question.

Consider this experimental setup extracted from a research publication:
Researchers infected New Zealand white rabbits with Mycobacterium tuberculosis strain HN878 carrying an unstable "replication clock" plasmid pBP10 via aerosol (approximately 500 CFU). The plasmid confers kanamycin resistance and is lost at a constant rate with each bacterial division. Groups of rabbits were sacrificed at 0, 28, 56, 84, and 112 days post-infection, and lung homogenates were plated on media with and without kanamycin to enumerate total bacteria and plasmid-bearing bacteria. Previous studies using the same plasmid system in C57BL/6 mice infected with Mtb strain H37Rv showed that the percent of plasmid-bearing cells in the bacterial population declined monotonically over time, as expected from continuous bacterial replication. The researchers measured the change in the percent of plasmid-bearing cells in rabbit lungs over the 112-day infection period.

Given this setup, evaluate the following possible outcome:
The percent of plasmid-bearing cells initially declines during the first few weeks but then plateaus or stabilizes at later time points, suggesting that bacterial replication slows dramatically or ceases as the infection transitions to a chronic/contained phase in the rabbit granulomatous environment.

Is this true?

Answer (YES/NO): NO